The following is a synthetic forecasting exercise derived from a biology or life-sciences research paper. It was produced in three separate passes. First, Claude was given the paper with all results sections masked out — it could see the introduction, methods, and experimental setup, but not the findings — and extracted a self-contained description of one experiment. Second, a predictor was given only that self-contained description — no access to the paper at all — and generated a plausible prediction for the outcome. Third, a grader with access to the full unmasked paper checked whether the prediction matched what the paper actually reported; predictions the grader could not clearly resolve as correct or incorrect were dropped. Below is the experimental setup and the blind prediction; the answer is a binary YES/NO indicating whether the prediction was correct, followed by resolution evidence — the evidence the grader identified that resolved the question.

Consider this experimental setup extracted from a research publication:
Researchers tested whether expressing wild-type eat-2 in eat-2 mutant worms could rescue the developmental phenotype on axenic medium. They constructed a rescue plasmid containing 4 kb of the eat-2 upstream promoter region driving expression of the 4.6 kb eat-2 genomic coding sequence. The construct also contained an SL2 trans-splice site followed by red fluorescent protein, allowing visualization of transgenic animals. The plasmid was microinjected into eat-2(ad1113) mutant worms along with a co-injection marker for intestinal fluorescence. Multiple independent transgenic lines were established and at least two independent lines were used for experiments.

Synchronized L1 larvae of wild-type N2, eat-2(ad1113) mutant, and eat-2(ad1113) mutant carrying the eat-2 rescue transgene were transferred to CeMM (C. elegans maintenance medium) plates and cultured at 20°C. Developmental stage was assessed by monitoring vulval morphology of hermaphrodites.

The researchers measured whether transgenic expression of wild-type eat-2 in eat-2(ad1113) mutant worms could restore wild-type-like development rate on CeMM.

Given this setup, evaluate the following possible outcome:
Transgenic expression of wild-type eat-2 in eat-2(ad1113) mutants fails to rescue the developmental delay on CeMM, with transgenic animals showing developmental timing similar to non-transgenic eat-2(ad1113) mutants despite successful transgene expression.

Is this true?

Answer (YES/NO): NO